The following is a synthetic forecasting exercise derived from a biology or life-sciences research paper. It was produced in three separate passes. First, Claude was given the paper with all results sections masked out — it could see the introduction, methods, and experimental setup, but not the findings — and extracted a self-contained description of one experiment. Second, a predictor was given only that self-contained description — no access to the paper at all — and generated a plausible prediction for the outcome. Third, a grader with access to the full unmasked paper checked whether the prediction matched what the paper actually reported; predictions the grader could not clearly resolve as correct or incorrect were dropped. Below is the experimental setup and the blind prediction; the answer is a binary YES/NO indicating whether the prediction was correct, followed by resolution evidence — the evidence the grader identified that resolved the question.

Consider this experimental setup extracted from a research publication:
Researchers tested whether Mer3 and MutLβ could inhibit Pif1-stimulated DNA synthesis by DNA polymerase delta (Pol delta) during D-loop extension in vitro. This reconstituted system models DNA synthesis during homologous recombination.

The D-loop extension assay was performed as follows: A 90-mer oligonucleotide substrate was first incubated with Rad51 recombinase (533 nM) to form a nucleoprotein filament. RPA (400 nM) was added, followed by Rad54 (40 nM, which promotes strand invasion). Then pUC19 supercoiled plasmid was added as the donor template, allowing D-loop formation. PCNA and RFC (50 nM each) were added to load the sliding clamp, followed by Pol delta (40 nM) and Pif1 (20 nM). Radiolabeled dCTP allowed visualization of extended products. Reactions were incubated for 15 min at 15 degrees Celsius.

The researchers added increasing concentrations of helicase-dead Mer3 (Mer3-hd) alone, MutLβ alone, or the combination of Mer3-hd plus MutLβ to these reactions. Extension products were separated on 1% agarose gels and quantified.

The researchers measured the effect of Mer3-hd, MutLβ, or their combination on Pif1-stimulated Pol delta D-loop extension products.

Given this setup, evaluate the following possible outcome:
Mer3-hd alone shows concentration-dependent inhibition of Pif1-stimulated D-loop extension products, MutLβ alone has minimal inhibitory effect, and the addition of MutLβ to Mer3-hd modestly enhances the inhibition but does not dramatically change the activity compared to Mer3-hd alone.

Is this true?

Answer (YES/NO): NO